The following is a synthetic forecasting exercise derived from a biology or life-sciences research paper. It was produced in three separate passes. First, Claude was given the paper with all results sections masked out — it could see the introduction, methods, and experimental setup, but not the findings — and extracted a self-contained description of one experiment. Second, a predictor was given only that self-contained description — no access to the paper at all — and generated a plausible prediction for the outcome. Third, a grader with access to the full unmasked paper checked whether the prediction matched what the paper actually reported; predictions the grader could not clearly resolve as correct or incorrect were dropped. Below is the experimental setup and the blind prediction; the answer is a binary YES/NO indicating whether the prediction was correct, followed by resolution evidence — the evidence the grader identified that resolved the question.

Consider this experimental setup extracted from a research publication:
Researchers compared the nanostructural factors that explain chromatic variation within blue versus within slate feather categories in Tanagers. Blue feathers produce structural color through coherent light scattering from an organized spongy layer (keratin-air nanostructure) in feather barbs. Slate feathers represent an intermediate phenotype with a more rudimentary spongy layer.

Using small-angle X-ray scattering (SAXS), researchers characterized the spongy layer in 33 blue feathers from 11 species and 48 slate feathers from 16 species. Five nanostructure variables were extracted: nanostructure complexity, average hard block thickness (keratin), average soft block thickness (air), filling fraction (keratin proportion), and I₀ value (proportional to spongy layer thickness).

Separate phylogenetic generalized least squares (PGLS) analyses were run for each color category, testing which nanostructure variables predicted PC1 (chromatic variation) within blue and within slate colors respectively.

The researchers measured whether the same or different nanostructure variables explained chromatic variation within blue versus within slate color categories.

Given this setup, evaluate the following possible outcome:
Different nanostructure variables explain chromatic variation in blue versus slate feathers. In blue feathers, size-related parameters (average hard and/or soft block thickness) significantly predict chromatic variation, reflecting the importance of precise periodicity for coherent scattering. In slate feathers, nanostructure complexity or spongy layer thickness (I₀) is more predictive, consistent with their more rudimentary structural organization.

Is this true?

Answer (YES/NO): NO